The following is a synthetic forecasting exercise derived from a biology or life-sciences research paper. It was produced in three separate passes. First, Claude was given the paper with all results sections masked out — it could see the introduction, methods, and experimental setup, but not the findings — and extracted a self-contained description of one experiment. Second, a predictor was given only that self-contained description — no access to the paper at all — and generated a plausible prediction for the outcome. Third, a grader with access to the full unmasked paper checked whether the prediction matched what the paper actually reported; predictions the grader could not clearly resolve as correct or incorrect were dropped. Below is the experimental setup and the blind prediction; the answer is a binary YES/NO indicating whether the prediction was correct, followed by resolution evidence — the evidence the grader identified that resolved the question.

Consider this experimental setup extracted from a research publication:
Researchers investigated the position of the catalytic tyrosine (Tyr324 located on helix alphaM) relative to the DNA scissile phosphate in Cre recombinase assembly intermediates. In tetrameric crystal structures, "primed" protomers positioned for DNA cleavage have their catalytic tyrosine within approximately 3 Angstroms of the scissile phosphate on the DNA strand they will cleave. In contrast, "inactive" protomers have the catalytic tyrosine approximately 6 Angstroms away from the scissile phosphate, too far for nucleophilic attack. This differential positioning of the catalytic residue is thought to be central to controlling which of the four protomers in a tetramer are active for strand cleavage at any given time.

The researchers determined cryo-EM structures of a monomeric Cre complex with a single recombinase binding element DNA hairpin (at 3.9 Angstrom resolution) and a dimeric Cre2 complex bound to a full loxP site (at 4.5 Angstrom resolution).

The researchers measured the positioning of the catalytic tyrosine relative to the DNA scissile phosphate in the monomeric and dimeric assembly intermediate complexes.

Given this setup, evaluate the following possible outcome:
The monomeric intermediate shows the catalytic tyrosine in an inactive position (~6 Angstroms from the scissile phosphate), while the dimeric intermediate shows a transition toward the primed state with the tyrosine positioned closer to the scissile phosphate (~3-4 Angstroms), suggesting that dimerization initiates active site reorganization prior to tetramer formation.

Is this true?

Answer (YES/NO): NO